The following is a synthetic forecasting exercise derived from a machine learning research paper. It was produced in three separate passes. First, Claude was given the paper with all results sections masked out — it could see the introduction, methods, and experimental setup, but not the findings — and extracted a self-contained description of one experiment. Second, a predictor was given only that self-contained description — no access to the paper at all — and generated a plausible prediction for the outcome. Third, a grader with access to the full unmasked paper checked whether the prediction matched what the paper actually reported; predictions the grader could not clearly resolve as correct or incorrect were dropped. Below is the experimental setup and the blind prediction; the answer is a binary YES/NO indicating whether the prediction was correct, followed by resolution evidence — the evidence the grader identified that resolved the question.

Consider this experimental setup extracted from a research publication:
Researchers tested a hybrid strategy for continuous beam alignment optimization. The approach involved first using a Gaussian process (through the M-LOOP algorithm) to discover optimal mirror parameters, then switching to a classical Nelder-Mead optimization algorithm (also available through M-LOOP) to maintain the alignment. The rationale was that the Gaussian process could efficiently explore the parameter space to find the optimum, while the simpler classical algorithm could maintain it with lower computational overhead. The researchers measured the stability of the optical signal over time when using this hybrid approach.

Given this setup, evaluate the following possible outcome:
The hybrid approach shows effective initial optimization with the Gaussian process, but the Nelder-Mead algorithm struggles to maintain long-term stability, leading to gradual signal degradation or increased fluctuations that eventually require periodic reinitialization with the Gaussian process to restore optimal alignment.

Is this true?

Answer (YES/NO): NO